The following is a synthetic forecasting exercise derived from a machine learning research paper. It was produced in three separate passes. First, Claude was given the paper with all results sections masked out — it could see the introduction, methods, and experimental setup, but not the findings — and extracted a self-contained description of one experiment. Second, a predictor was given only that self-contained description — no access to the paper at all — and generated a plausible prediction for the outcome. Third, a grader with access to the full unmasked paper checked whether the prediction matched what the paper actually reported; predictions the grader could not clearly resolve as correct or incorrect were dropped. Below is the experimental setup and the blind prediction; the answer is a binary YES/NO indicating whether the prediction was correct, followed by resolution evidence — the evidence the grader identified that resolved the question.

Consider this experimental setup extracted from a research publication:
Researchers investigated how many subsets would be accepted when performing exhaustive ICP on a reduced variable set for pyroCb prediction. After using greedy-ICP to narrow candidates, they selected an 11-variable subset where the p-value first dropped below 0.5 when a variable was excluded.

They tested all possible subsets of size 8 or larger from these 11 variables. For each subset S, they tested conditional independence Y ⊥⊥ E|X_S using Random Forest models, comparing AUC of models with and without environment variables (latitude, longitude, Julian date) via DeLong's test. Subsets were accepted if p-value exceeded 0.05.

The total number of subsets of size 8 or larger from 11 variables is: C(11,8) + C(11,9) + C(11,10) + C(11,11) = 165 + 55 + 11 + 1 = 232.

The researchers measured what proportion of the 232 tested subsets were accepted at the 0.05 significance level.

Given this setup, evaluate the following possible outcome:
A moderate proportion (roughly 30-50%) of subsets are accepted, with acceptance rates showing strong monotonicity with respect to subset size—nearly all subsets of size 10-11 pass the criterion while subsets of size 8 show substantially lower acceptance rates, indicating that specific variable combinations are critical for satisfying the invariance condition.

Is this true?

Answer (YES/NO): NO